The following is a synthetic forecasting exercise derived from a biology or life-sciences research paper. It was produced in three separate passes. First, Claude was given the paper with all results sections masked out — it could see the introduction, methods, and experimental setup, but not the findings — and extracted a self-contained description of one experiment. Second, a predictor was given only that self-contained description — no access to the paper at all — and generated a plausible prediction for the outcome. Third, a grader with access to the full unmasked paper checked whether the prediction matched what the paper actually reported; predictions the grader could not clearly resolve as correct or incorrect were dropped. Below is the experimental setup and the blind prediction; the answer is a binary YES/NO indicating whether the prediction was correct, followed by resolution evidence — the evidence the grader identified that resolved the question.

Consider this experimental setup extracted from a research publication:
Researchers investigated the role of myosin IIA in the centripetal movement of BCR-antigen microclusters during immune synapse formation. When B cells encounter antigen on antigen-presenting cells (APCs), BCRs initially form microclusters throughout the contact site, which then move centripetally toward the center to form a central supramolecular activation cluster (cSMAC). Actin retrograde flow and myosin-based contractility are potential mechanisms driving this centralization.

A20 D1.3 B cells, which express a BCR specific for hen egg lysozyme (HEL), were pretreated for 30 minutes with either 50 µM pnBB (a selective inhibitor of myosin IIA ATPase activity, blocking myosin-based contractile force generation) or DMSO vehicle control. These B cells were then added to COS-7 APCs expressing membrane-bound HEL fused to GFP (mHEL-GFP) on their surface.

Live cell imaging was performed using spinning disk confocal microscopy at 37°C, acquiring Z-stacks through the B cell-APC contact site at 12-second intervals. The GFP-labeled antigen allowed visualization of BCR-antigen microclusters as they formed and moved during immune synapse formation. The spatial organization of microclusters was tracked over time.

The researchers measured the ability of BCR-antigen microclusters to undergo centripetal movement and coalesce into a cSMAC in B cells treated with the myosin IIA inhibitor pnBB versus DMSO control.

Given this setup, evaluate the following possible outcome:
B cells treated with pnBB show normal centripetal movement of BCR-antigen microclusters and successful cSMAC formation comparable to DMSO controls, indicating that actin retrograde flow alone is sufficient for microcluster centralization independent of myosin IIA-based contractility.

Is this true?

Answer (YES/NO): YES